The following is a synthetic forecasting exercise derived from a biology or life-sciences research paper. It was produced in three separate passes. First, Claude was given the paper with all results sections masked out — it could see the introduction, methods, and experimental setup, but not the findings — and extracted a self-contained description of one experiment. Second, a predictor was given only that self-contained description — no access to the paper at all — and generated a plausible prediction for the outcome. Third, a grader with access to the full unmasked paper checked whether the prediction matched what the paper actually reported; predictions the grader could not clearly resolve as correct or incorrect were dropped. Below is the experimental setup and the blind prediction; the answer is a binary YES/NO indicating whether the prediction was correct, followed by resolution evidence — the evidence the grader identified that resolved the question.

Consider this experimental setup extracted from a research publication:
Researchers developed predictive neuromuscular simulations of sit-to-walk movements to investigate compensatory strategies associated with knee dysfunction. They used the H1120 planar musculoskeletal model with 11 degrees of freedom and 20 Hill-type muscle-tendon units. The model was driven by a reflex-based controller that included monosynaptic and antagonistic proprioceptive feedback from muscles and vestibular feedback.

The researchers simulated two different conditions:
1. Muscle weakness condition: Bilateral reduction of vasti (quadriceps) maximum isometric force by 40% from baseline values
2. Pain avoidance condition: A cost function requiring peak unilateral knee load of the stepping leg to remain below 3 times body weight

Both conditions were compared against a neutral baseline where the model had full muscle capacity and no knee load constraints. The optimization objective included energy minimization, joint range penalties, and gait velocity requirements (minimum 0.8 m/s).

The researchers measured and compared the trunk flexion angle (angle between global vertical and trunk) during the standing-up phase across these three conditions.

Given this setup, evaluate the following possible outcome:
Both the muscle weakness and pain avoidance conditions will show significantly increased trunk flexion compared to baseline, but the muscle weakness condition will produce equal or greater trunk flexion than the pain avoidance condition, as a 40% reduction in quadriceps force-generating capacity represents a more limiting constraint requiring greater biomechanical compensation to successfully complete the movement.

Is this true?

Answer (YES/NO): NO